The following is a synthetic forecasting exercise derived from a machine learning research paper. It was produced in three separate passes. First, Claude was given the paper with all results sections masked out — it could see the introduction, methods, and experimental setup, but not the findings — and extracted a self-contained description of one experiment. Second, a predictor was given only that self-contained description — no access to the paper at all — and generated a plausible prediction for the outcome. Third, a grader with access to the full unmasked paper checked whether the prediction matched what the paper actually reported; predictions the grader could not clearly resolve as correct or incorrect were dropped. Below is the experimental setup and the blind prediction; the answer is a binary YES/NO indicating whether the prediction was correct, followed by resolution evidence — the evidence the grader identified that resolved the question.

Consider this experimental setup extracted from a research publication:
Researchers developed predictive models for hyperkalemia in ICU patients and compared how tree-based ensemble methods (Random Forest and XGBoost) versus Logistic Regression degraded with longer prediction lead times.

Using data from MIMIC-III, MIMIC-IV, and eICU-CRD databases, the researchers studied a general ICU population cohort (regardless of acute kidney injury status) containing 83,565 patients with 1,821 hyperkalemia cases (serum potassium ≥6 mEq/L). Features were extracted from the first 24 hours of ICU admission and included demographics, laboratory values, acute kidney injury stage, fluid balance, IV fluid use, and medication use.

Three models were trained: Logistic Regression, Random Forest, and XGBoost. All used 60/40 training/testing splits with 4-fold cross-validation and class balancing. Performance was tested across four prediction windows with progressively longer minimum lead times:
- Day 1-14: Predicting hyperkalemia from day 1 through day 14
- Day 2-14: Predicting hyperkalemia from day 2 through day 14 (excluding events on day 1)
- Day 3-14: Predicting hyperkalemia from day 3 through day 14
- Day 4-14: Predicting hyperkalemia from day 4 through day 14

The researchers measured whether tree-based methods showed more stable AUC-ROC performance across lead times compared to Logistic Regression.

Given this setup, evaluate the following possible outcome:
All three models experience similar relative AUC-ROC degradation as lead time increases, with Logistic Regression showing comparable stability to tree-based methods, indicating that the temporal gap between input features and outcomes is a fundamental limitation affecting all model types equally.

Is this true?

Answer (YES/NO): NO